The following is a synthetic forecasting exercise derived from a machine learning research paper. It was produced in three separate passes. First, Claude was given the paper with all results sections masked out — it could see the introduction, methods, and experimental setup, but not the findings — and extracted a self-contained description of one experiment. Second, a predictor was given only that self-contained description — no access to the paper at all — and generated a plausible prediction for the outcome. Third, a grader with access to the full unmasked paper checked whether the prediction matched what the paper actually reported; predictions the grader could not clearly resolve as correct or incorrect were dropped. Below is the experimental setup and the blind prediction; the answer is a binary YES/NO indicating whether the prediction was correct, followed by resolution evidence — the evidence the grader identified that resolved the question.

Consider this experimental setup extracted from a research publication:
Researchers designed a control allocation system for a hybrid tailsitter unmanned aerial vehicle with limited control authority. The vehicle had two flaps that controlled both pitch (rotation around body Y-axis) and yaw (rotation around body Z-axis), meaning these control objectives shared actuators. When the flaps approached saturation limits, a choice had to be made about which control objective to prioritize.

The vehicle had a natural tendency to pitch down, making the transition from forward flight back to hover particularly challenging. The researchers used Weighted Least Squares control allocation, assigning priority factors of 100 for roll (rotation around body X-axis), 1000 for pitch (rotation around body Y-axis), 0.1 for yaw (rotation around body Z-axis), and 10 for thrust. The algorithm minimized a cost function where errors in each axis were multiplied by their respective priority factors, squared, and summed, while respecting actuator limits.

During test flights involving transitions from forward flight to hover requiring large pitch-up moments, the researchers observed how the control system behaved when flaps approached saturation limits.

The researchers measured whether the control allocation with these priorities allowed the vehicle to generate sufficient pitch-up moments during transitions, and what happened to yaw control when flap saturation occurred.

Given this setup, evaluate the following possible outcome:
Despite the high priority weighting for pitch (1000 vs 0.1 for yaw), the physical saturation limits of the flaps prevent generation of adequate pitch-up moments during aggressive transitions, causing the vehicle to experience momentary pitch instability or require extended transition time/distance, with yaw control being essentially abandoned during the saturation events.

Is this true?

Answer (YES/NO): NO